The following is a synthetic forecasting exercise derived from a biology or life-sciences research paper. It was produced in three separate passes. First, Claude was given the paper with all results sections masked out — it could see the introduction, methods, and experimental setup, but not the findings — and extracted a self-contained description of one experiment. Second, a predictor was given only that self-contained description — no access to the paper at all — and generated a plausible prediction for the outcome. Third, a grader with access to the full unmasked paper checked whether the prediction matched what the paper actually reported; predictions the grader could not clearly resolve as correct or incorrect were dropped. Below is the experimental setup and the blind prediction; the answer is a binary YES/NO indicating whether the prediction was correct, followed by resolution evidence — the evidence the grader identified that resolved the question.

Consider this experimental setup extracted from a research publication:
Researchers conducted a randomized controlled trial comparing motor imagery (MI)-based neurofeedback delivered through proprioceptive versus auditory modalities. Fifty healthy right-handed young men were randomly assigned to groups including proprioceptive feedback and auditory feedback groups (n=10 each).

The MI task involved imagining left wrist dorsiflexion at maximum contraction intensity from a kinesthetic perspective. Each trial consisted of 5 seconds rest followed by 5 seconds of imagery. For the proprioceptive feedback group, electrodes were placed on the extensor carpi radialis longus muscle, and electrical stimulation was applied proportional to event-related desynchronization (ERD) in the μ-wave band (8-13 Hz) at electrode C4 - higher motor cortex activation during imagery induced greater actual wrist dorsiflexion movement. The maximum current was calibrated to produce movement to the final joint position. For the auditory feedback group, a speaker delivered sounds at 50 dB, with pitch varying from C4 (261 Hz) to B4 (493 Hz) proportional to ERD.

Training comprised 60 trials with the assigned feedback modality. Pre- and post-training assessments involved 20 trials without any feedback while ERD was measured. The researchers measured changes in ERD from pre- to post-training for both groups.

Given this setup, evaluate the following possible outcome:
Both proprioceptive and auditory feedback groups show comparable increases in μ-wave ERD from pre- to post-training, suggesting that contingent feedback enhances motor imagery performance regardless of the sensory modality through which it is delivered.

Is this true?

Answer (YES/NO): YES